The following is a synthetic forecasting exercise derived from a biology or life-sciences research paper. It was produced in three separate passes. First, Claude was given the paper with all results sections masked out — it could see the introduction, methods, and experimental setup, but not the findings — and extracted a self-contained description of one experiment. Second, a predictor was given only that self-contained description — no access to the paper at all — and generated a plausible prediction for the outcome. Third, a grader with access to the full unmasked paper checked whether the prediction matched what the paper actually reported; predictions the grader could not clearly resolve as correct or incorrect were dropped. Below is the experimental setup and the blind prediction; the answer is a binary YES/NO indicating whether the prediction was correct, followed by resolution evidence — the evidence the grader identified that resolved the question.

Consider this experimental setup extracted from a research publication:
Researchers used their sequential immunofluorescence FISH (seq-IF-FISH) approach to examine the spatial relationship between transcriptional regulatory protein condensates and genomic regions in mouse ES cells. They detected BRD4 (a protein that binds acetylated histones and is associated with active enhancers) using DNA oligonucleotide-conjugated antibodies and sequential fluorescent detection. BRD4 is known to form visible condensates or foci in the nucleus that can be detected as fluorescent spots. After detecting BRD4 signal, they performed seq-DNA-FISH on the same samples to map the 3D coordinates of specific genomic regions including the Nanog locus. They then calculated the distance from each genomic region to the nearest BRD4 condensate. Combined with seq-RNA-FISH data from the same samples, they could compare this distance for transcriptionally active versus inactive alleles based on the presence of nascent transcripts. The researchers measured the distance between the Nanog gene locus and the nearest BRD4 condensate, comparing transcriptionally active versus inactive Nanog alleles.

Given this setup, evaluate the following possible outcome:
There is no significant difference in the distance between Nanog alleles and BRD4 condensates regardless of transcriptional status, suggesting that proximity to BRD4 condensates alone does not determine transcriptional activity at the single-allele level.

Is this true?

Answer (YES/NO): NO